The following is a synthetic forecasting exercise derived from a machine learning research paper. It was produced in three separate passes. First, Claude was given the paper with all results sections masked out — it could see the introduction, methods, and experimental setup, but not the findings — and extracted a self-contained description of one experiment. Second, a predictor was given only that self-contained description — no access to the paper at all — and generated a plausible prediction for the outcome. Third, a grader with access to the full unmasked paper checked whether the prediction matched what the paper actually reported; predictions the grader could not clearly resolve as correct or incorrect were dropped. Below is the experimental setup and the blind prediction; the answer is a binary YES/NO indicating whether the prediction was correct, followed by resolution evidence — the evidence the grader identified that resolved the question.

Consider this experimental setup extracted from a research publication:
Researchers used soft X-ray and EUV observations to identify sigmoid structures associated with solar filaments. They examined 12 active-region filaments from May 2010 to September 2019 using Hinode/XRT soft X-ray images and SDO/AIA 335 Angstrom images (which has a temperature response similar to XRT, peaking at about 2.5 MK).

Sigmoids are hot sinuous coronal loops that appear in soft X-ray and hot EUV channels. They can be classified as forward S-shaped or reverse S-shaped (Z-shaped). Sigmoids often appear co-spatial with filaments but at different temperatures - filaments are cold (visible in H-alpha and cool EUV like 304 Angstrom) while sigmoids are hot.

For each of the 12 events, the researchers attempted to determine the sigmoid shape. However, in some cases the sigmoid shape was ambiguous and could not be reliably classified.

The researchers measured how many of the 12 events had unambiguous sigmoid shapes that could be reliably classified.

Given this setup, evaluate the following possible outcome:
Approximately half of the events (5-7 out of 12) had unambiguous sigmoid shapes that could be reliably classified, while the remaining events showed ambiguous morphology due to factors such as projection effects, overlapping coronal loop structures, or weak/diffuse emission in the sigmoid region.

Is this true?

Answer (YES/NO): YES